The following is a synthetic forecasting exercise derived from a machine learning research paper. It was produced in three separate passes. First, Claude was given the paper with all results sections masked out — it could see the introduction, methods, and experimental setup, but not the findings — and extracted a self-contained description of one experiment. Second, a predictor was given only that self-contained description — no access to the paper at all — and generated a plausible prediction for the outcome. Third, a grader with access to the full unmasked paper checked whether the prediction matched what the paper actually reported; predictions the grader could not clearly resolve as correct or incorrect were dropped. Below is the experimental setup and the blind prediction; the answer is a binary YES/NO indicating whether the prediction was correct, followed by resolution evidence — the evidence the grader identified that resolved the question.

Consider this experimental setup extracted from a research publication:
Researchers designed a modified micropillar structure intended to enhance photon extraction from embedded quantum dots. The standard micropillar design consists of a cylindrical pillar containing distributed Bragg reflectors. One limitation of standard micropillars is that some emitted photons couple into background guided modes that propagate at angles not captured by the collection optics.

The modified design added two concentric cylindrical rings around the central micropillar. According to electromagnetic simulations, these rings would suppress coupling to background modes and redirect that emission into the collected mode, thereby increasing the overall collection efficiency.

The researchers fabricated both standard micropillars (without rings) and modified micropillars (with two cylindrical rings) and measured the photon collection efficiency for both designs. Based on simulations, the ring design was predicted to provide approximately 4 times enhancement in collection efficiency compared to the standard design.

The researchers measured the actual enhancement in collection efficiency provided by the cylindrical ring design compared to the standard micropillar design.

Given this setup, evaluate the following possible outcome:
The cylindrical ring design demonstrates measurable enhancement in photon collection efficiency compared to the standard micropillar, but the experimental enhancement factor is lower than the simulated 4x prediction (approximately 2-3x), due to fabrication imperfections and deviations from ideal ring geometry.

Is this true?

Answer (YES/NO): NO